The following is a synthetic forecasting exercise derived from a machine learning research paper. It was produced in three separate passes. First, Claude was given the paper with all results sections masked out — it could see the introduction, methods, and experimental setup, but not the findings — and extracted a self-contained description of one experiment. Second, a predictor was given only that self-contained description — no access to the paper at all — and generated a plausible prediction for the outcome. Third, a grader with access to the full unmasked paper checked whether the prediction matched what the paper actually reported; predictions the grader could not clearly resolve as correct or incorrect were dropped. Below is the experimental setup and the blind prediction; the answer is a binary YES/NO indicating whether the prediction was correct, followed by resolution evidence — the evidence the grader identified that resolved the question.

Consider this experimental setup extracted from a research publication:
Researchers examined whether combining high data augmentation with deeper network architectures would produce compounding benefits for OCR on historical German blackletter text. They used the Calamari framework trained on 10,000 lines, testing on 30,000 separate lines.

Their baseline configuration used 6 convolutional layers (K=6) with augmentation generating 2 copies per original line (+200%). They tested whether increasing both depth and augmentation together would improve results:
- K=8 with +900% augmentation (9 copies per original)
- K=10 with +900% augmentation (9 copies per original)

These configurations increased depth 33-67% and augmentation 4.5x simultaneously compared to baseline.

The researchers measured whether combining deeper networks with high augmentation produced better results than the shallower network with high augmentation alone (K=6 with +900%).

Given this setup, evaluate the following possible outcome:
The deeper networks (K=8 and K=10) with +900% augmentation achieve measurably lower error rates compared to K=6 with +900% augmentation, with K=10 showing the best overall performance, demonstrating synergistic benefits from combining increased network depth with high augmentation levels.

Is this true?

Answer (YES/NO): NO